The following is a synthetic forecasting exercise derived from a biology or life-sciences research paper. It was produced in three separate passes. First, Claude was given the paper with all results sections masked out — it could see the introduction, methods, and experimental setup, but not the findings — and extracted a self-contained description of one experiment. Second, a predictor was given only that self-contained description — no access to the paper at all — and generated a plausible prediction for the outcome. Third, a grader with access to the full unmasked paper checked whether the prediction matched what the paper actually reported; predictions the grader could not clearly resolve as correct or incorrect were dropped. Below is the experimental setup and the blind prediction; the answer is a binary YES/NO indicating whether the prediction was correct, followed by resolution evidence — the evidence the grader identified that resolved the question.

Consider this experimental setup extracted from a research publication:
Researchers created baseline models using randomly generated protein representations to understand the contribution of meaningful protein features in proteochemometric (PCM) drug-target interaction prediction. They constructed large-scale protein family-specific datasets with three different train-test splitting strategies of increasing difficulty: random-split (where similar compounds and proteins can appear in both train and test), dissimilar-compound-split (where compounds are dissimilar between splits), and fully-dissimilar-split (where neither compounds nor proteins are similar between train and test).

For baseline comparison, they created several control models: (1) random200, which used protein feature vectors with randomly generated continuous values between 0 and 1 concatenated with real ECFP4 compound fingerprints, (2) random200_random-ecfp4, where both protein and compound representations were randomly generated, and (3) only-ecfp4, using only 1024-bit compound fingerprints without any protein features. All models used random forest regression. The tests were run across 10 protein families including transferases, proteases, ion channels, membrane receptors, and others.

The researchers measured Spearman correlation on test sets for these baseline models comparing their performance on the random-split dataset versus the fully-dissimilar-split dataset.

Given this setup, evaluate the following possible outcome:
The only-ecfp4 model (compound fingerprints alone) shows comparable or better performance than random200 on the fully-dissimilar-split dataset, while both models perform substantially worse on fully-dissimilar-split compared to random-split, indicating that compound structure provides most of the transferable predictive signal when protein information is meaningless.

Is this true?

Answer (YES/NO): NO